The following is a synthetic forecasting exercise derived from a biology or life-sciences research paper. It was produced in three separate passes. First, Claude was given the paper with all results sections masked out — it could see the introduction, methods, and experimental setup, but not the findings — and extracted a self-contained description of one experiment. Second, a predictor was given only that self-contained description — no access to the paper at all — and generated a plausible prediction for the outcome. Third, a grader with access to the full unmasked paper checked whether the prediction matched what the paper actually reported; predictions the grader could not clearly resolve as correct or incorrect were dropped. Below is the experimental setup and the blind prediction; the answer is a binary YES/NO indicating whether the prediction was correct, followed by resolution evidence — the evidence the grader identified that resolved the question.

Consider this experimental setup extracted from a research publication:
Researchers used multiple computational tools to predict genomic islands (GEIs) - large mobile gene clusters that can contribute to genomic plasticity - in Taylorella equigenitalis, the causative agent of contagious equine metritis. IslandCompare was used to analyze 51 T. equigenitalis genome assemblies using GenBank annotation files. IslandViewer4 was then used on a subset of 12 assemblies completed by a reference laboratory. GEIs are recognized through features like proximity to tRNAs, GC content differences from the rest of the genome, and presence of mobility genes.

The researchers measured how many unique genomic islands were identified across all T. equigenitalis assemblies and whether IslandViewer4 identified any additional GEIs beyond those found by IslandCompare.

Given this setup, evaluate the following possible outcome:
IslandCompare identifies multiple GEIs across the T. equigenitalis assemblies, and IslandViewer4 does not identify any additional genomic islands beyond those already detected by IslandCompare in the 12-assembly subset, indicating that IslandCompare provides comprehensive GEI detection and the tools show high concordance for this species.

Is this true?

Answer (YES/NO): NO